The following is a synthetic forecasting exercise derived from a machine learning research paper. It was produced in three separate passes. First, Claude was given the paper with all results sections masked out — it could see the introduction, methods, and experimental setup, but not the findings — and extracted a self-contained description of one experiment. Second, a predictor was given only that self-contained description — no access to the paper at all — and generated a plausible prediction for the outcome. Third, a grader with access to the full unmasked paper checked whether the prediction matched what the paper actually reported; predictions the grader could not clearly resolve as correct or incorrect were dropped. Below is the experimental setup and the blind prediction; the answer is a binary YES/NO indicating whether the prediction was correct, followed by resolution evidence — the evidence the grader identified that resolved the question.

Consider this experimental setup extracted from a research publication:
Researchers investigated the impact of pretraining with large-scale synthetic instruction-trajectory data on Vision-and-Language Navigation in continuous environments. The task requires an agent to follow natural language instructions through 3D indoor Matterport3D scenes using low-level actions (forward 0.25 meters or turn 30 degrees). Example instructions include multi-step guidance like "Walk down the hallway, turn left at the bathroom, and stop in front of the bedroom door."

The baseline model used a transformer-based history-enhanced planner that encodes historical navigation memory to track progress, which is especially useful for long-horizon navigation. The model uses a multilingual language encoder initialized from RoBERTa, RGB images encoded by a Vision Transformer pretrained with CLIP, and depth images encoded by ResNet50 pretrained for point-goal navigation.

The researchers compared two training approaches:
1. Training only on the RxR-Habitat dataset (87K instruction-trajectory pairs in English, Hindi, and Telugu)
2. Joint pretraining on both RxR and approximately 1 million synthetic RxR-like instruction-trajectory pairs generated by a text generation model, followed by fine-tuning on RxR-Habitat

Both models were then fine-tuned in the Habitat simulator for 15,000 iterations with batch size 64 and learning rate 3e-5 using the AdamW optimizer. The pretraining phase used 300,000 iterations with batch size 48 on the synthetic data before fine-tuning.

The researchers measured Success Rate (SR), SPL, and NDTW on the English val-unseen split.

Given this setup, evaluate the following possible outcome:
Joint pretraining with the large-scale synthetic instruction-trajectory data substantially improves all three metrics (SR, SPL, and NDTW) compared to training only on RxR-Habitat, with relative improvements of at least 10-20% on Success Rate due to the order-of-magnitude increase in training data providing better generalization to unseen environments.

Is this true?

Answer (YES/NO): NO